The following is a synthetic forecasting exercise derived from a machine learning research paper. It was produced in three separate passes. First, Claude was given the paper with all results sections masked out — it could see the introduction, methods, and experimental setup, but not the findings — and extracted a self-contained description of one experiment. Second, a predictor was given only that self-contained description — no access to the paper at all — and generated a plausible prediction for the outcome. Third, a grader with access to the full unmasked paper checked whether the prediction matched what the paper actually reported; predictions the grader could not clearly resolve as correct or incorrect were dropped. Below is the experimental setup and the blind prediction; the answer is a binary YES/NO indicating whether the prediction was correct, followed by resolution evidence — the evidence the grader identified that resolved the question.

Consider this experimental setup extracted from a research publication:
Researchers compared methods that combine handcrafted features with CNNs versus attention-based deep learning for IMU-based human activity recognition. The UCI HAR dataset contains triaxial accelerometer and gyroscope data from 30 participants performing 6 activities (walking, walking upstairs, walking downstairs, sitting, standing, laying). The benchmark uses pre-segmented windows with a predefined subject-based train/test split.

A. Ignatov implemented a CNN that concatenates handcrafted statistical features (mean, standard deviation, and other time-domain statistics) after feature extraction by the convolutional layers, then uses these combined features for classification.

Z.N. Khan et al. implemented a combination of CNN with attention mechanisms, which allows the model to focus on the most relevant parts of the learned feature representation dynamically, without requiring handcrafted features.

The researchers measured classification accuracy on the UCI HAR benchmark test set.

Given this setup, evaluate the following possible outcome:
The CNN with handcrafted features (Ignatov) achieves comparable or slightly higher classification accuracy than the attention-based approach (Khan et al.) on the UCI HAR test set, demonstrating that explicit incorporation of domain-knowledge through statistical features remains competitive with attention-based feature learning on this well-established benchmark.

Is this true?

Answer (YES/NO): YES